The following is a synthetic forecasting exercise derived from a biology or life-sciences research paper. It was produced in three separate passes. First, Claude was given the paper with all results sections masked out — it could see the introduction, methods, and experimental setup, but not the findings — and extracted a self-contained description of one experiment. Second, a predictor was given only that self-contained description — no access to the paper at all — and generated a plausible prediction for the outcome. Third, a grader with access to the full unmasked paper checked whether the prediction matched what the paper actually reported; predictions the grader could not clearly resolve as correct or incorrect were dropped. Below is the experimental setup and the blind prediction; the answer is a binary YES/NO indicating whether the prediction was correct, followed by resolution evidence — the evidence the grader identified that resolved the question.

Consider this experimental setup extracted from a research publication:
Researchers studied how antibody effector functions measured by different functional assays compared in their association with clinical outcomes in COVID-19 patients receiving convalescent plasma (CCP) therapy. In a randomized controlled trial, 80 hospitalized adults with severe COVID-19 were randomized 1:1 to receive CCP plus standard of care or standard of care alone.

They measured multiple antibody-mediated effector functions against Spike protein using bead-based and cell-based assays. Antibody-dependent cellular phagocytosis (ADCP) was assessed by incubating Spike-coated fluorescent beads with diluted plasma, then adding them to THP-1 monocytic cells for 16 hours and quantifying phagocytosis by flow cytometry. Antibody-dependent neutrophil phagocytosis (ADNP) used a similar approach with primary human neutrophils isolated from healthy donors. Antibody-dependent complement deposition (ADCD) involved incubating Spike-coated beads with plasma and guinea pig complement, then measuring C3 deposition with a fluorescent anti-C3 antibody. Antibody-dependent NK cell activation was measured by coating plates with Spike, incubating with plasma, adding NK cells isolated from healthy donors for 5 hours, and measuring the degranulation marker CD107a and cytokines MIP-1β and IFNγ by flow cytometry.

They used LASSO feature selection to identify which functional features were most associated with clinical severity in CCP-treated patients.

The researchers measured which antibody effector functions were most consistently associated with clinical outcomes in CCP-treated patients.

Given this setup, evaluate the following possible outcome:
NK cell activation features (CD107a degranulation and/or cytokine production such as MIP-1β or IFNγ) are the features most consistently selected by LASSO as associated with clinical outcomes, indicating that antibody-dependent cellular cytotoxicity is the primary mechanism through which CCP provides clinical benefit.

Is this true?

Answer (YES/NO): NO